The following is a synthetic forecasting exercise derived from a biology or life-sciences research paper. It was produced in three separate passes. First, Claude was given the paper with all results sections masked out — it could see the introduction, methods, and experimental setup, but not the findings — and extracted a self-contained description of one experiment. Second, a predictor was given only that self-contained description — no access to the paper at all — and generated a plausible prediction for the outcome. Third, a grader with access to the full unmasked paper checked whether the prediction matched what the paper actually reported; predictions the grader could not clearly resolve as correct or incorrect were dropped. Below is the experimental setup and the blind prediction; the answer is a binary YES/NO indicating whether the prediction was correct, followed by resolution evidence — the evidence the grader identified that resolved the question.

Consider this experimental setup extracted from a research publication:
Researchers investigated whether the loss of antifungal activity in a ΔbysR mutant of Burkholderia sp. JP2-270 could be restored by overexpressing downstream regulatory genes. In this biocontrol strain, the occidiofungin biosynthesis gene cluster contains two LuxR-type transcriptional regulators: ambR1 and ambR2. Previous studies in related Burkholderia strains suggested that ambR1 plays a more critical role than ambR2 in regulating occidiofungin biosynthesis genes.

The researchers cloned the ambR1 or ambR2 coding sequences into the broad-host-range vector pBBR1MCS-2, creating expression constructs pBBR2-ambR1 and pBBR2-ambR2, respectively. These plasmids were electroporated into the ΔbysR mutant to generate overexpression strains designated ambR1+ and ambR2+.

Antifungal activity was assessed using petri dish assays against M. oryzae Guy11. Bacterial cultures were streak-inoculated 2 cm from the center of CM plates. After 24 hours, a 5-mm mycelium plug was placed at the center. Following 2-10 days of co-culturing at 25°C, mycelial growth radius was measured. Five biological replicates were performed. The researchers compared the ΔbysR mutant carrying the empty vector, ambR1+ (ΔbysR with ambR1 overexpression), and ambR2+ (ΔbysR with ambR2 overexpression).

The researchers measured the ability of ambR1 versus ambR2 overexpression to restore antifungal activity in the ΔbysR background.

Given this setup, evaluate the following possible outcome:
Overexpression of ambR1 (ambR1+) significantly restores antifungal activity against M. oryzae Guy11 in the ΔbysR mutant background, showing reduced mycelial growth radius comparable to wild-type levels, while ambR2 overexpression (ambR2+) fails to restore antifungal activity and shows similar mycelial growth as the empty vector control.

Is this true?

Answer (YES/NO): YES